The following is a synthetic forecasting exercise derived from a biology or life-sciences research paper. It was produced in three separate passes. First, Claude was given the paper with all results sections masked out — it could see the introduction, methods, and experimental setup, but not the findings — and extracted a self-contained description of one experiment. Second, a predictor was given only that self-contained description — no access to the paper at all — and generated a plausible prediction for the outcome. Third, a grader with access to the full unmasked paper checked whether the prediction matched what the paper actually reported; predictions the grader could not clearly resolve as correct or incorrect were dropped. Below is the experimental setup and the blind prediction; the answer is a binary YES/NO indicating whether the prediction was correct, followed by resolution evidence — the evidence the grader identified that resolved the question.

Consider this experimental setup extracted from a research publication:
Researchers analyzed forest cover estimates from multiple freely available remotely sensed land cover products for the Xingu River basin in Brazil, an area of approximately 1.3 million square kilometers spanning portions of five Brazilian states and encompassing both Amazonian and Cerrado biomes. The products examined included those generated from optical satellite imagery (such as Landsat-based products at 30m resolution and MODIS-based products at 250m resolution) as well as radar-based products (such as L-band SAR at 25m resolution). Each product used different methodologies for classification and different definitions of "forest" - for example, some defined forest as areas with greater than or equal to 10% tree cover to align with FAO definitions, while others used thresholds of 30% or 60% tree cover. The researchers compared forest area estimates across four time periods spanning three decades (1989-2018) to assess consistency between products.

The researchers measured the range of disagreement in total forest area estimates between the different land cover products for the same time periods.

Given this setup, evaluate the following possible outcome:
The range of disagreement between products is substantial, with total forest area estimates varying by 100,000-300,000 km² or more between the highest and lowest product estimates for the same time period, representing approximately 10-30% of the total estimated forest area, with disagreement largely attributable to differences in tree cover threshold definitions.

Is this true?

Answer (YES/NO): YES